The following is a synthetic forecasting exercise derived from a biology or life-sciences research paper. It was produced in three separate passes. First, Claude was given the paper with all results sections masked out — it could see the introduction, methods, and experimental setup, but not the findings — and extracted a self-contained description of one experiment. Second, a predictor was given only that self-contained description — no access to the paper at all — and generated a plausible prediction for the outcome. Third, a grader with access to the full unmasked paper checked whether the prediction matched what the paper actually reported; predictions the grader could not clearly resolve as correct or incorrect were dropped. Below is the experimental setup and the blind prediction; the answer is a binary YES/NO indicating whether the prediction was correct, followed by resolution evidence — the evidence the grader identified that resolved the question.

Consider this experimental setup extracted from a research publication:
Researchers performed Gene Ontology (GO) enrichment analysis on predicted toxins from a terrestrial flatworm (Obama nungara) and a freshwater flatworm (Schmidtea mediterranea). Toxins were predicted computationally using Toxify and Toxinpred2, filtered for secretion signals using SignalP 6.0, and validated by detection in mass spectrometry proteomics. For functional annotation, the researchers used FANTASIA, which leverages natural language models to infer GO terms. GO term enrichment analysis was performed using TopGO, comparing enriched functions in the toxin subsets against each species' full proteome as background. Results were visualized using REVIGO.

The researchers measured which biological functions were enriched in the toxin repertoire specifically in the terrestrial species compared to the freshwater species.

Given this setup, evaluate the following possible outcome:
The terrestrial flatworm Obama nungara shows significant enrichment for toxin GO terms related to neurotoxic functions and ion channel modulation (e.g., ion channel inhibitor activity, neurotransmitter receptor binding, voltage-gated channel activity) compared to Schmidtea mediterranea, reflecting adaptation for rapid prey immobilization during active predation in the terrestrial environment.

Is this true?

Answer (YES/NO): NO